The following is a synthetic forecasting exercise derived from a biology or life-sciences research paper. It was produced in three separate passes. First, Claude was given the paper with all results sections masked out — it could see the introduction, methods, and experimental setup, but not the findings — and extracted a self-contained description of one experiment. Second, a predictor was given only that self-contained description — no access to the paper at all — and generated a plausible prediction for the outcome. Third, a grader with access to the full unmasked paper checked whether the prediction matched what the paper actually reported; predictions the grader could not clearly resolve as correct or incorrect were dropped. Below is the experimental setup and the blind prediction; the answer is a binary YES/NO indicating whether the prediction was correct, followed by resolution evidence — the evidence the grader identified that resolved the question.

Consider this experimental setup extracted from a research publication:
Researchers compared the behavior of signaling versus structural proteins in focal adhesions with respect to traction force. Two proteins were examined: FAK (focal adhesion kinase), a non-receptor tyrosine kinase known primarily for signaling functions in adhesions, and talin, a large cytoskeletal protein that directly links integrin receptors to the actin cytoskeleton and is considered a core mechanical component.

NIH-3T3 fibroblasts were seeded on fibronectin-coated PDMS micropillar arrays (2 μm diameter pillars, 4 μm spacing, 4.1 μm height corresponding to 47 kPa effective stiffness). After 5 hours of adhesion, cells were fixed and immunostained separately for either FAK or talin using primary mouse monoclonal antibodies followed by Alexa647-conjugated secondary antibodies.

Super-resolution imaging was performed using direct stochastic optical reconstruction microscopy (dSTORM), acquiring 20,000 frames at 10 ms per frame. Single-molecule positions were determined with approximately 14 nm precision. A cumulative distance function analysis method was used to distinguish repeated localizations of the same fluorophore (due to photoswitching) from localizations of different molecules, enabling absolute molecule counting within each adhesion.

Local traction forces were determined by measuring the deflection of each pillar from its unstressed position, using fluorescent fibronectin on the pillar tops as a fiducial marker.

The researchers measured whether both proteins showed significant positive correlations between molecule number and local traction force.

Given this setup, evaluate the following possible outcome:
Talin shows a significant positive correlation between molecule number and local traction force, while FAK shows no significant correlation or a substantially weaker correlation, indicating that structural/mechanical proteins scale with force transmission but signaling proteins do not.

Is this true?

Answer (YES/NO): YES